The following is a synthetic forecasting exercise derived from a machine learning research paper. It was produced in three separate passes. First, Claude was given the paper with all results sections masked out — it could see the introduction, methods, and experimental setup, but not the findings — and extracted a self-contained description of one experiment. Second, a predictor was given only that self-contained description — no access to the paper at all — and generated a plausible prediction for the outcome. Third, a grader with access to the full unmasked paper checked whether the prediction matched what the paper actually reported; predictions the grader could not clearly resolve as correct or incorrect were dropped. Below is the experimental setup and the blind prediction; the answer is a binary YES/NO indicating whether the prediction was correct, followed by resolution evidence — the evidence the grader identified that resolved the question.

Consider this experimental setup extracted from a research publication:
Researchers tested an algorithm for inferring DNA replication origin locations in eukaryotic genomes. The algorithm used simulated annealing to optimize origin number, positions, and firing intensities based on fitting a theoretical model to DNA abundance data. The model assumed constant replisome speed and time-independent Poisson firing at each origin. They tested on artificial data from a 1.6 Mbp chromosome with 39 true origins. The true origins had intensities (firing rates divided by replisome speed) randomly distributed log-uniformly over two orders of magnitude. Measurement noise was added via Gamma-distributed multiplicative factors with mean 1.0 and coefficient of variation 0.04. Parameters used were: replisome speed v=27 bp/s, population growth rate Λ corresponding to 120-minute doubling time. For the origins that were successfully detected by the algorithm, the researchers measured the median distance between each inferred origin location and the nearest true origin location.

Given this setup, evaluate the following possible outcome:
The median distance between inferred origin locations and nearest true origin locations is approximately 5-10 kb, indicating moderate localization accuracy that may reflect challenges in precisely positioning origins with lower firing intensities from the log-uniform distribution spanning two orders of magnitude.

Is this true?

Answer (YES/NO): NO